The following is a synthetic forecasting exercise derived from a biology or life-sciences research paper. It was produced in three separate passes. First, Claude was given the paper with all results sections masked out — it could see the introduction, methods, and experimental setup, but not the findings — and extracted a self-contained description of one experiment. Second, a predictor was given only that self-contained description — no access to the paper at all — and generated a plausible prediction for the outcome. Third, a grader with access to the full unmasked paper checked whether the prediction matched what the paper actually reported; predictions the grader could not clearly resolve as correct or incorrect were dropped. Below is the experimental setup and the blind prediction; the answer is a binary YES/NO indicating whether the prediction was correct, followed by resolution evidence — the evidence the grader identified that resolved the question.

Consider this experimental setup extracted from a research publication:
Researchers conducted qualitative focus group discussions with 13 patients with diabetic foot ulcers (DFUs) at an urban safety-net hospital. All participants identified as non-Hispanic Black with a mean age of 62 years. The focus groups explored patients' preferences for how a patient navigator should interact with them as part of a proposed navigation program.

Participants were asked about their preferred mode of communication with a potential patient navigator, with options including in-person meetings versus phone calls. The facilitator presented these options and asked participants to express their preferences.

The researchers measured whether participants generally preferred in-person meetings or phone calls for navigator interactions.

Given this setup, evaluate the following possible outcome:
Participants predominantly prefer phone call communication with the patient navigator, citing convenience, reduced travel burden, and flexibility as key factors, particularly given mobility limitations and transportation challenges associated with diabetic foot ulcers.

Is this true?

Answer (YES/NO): NO